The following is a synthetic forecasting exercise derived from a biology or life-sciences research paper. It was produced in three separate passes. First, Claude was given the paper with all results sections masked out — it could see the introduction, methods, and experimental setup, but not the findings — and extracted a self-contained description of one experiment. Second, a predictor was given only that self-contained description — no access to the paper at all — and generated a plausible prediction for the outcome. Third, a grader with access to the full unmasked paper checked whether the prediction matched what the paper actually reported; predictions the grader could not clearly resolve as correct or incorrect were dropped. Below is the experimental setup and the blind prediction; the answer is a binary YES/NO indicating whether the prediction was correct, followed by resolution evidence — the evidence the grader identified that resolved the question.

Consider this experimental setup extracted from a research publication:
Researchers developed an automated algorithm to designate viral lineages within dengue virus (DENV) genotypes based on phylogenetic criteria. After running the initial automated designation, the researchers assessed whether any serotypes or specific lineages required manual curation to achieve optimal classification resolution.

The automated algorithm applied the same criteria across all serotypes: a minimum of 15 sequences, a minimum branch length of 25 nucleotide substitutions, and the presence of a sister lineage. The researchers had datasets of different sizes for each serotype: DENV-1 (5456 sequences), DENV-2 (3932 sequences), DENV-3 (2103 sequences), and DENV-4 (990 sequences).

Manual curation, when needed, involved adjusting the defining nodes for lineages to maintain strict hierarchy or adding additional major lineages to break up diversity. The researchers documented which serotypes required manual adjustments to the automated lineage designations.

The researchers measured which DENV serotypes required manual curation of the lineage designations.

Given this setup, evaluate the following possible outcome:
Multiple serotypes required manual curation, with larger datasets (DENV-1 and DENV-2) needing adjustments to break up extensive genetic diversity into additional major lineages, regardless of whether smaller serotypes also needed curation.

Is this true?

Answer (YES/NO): YES